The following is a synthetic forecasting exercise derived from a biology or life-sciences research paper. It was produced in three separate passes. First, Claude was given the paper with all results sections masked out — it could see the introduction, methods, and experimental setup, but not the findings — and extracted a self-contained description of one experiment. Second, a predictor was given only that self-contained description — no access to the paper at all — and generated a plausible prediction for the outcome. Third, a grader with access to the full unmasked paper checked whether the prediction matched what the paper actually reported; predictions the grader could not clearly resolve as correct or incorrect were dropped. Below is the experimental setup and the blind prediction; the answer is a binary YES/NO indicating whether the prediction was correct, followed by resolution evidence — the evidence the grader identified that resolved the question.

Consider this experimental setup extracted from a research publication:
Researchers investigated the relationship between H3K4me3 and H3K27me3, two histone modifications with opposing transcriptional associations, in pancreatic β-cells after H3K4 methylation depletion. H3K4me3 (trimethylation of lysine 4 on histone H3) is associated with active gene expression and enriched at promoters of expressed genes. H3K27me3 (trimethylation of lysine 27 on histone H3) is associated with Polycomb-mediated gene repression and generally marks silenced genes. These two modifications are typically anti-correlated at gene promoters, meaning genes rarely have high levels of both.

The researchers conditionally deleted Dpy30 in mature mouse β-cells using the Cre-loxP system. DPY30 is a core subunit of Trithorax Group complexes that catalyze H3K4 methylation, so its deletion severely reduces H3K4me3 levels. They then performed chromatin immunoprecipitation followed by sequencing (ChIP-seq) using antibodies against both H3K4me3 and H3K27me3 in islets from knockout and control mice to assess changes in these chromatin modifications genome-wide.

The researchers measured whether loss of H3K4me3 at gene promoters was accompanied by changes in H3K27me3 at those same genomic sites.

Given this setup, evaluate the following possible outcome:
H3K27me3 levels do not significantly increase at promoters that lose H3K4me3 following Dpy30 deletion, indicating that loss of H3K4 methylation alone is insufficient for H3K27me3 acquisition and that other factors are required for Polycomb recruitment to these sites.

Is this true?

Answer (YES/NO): YES